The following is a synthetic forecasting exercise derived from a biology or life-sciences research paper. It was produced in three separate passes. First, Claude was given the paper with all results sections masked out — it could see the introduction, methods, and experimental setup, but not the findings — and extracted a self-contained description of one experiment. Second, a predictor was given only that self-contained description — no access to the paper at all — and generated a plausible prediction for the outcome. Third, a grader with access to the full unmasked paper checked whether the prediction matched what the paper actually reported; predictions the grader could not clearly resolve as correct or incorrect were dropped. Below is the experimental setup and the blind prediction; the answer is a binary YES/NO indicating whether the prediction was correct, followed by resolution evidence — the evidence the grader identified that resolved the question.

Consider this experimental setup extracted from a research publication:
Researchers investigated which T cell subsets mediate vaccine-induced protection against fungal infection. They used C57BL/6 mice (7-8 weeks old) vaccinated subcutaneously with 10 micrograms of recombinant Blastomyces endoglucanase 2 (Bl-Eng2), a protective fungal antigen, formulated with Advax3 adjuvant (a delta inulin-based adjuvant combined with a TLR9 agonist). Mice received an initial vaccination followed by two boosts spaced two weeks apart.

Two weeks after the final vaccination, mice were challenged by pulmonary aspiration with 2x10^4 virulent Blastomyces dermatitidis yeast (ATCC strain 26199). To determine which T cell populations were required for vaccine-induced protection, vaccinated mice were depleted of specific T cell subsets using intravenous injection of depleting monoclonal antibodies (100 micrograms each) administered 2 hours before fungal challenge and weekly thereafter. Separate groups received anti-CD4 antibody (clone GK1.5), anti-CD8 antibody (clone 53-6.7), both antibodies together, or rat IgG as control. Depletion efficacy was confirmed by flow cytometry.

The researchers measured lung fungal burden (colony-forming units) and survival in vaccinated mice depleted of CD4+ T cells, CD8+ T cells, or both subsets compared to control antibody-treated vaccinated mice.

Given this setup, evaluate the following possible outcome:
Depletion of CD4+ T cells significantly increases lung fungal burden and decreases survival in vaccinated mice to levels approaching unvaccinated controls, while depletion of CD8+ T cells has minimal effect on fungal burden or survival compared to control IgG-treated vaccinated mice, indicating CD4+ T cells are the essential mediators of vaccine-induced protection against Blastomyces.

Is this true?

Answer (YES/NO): NO